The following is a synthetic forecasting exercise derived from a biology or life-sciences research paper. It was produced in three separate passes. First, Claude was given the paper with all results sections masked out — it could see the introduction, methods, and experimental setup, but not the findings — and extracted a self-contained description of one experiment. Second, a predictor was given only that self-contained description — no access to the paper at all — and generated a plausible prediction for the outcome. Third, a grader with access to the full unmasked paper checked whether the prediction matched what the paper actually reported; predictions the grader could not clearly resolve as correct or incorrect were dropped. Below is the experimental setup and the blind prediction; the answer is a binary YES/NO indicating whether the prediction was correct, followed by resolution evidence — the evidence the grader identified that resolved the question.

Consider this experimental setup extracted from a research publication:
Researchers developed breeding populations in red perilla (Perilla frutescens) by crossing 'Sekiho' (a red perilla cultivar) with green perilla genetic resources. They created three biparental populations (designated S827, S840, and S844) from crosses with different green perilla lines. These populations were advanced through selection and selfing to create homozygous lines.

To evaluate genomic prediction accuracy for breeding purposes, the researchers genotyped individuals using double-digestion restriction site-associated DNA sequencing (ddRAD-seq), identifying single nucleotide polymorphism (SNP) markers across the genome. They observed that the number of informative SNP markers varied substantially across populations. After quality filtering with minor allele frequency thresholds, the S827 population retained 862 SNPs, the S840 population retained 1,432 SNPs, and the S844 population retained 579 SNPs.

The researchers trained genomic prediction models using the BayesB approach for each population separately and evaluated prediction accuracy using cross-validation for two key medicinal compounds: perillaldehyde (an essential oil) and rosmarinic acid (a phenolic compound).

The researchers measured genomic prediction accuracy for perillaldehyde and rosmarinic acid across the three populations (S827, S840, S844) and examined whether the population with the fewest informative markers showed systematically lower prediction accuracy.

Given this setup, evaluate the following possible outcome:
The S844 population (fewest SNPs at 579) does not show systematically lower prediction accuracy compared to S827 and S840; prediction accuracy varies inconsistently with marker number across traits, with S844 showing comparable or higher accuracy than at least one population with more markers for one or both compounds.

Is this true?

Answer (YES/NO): NO